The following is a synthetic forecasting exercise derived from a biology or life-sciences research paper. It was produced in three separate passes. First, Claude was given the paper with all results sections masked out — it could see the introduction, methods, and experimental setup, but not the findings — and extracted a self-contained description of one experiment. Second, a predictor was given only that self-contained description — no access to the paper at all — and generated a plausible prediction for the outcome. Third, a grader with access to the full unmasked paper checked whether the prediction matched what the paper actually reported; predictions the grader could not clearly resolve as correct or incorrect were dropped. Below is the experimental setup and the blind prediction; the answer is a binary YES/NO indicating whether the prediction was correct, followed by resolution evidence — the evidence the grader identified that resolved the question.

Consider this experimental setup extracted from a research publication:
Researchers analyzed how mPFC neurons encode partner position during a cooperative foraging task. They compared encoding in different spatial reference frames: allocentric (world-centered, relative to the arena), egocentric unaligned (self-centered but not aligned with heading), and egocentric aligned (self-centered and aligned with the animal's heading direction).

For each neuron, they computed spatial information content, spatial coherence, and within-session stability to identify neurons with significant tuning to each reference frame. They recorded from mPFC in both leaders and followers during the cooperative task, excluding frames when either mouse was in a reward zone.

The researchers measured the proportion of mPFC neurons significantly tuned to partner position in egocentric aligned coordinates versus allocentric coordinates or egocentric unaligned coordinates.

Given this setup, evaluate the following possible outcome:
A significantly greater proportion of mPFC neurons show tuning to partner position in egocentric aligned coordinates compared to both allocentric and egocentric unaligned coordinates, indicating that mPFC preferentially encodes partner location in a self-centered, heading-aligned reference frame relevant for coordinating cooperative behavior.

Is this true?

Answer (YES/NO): YES